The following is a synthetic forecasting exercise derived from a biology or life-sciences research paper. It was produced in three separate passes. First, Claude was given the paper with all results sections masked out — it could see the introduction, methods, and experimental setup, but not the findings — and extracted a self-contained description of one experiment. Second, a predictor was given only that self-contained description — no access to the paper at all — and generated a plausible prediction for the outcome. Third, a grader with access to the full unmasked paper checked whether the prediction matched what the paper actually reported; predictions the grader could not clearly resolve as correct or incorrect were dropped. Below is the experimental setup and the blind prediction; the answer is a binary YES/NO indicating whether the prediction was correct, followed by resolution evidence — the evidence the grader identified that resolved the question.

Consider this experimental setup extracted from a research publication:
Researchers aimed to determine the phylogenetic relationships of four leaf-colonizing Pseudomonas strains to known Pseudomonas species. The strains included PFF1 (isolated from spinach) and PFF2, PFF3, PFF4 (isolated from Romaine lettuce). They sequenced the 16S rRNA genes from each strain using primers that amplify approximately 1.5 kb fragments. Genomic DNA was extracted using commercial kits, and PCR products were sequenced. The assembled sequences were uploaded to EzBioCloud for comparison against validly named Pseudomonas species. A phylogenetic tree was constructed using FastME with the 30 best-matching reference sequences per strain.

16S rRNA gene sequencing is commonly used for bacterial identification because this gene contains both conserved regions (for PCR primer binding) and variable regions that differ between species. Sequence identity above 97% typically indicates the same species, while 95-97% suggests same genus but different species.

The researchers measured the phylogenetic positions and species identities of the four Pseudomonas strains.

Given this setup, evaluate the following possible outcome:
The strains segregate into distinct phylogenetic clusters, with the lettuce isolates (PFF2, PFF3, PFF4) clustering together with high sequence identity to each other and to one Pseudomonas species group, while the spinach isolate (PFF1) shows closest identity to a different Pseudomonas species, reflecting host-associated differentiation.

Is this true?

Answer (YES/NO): NO